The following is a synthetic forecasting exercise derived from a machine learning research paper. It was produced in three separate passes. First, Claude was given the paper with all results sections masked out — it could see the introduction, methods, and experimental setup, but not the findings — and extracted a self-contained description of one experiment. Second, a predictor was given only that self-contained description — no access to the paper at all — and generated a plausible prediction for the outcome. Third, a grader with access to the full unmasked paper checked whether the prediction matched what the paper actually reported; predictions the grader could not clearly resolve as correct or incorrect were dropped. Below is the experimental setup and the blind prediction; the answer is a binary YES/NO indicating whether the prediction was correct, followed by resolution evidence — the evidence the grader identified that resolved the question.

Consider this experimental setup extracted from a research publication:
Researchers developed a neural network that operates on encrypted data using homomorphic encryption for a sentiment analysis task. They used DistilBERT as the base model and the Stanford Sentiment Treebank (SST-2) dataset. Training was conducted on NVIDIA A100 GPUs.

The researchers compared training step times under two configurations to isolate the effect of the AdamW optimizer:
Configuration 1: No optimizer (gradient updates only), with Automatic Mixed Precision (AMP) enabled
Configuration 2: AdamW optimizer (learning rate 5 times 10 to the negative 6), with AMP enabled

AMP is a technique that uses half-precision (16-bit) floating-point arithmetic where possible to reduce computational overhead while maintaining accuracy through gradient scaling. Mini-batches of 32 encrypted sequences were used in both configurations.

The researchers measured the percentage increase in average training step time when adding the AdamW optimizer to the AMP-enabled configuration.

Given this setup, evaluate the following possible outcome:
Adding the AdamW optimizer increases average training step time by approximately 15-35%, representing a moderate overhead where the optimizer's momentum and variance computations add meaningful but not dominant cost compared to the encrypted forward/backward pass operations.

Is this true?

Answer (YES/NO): YES